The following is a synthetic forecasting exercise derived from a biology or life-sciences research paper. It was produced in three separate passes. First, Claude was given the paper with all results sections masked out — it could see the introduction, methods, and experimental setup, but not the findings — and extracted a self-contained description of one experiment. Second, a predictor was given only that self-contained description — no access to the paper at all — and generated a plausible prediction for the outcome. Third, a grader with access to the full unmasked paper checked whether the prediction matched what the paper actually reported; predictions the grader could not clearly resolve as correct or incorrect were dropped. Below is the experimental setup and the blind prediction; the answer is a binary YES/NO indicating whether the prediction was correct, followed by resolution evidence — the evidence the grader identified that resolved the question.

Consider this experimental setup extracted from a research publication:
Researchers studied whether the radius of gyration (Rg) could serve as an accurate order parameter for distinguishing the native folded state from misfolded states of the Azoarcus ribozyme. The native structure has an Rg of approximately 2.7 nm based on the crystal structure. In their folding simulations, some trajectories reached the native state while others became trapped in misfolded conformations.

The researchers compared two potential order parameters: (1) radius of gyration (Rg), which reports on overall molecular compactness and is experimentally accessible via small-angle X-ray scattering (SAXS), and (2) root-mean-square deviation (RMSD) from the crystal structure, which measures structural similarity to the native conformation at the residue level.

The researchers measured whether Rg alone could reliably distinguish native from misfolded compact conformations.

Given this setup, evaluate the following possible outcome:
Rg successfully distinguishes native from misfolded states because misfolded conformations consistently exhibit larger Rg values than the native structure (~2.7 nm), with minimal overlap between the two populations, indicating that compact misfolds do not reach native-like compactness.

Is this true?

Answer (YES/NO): NO